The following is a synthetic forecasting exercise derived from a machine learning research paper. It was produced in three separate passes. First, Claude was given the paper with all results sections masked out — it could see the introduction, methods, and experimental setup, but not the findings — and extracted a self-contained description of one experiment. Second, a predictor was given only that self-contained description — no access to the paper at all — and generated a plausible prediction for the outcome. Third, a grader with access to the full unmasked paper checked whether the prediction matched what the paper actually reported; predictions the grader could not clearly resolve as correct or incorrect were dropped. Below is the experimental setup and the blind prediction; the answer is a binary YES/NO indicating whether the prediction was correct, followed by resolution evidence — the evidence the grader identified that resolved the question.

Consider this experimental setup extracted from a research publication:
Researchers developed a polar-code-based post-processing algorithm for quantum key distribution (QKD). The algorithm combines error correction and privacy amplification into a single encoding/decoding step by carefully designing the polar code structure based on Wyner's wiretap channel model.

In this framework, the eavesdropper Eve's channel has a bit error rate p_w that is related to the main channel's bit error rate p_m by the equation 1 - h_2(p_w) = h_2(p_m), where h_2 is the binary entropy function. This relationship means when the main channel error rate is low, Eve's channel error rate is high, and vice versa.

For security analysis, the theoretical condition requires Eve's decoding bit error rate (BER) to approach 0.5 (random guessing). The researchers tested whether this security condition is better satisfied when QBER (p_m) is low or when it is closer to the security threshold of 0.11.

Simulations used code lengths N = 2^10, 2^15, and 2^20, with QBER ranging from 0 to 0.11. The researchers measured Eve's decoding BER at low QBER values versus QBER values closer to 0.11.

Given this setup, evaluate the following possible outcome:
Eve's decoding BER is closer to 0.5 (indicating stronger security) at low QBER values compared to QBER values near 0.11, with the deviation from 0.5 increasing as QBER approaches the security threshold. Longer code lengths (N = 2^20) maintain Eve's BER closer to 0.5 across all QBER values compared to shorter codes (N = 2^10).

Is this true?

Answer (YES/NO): YES